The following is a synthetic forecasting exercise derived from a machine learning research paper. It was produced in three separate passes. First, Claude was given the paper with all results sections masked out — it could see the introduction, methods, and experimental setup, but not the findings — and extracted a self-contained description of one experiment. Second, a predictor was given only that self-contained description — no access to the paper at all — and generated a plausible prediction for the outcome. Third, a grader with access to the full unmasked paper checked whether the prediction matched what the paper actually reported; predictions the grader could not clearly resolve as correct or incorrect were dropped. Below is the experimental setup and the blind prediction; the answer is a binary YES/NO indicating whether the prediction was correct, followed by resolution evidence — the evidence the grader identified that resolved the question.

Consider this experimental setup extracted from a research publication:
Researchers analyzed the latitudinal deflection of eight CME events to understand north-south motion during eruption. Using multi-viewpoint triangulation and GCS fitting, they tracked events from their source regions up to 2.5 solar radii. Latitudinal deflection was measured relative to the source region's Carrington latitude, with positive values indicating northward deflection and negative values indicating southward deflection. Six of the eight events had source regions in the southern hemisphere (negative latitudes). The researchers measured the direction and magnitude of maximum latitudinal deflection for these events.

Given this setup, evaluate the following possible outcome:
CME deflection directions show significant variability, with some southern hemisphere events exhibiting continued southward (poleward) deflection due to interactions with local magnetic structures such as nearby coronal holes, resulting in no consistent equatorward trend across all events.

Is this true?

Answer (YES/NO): NO